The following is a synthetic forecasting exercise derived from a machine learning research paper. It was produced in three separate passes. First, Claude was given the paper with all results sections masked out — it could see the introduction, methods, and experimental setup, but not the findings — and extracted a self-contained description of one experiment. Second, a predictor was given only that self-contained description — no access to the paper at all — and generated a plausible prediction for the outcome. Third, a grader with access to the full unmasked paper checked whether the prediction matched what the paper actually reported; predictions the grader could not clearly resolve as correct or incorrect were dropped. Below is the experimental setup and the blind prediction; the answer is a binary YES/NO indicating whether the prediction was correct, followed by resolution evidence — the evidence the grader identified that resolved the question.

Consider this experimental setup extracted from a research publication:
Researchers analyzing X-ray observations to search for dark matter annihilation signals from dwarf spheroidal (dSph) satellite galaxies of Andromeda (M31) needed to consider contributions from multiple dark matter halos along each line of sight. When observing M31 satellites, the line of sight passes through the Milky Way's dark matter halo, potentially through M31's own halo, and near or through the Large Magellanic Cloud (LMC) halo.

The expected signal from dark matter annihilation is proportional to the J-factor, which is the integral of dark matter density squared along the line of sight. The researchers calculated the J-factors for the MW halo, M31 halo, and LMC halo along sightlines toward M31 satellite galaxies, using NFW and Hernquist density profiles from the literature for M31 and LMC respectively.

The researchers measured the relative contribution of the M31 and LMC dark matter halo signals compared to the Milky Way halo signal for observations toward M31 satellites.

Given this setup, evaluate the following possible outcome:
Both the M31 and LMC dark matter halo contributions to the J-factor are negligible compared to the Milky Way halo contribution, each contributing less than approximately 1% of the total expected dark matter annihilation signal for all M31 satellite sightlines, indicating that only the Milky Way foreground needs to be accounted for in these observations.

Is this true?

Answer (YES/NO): NO